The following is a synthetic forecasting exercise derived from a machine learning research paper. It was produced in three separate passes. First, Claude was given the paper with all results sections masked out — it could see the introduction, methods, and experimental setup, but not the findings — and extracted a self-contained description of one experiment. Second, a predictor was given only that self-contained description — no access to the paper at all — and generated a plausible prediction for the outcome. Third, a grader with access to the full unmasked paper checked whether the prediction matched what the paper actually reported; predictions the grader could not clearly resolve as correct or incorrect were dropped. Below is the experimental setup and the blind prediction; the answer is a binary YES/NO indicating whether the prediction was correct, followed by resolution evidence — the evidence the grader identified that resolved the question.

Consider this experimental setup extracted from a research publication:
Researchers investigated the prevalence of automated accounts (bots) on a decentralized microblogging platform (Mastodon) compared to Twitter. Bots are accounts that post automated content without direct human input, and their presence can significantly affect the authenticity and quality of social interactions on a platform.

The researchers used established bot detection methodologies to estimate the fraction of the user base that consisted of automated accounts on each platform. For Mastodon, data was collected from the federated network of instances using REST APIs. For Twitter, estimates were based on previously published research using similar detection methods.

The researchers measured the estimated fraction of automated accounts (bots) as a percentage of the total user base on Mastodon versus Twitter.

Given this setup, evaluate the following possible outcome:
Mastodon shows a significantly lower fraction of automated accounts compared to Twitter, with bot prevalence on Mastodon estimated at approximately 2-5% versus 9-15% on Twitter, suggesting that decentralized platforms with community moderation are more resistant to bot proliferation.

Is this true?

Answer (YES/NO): YES